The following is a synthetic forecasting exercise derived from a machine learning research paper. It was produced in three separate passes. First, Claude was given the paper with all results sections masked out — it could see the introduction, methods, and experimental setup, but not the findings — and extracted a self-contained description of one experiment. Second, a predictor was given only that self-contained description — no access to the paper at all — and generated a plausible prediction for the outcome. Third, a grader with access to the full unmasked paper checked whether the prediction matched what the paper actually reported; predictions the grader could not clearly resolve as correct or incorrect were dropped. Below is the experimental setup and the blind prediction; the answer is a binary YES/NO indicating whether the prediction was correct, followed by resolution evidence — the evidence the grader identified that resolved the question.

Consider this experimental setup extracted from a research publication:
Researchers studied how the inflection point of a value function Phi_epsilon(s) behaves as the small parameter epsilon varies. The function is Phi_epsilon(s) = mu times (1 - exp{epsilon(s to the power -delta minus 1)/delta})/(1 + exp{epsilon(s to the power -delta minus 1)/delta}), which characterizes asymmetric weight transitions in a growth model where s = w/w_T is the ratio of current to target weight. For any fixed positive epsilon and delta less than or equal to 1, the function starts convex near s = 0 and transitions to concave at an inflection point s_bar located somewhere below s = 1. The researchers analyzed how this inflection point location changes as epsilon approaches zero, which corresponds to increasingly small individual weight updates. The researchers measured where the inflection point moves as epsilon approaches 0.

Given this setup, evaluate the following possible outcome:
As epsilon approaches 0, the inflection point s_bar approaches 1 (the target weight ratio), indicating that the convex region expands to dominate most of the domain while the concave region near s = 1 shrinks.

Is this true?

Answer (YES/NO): NO